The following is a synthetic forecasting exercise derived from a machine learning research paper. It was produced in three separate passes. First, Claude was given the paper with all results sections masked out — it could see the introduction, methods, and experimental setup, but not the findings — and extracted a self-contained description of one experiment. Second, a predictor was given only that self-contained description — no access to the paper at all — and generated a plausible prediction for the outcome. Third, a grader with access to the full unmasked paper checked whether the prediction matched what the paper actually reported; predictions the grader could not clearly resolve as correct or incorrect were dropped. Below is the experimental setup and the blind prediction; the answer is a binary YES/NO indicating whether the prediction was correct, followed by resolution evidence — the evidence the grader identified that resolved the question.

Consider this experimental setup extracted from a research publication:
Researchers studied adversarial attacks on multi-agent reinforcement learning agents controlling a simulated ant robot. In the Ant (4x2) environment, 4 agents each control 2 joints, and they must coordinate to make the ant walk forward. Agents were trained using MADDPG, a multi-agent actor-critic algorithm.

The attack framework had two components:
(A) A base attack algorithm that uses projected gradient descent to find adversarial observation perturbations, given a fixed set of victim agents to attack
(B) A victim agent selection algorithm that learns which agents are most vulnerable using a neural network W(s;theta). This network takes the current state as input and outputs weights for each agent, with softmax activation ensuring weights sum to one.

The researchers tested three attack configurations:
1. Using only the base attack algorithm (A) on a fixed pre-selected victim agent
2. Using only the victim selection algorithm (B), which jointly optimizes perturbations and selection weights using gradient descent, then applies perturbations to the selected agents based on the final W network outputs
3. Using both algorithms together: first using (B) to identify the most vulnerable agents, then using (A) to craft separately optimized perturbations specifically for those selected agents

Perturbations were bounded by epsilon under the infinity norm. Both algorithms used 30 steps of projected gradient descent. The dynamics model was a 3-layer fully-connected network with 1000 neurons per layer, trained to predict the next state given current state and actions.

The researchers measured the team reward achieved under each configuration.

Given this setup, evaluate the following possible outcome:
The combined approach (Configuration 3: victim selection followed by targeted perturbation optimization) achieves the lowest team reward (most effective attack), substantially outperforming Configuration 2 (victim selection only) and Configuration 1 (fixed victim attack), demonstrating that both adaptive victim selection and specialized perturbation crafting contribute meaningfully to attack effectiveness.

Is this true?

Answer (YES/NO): NO